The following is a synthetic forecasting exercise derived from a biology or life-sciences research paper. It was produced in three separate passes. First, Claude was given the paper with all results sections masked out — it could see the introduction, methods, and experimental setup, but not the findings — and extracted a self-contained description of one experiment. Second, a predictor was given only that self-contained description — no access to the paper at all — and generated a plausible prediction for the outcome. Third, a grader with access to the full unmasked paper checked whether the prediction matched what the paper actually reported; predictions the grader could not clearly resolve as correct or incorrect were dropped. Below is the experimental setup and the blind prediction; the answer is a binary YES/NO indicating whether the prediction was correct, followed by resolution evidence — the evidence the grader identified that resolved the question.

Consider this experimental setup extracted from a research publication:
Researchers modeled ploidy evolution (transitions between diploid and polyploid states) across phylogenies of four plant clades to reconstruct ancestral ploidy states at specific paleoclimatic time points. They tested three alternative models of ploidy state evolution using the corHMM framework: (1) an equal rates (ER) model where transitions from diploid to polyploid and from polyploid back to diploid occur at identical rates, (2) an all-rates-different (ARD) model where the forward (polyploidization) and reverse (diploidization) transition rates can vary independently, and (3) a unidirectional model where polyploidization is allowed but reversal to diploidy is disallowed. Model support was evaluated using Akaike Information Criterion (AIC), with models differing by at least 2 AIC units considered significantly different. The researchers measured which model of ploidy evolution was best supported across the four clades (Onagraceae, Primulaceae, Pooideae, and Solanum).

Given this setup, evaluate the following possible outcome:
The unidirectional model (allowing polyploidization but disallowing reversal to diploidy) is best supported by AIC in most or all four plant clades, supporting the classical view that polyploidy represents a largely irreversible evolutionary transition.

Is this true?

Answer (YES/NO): NO